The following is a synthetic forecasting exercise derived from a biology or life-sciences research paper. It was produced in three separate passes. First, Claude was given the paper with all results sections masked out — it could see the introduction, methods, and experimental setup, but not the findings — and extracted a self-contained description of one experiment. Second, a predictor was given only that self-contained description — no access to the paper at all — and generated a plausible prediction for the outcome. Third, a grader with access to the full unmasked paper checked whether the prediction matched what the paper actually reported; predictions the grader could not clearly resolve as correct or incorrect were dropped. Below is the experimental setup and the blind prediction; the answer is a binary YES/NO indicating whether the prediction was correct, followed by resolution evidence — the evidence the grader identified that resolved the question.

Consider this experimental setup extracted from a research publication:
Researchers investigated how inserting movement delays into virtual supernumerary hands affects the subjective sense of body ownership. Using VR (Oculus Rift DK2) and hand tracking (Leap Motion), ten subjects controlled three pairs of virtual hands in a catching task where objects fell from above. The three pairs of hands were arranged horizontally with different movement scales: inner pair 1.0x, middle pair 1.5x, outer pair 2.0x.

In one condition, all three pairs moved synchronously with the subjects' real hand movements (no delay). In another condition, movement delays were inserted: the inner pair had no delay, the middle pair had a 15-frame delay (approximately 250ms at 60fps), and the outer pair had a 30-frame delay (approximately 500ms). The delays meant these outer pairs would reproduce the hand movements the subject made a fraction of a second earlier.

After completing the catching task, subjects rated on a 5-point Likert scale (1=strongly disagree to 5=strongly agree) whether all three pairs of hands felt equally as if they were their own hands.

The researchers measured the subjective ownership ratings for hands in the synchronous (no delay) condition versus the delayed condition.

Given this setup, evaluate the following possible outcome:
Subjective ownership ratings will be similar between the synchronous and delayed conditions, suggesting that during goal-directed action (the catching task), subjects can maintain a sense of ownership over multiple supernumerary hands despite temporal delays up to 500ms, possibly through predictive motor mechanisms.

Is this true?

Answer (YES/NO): NO